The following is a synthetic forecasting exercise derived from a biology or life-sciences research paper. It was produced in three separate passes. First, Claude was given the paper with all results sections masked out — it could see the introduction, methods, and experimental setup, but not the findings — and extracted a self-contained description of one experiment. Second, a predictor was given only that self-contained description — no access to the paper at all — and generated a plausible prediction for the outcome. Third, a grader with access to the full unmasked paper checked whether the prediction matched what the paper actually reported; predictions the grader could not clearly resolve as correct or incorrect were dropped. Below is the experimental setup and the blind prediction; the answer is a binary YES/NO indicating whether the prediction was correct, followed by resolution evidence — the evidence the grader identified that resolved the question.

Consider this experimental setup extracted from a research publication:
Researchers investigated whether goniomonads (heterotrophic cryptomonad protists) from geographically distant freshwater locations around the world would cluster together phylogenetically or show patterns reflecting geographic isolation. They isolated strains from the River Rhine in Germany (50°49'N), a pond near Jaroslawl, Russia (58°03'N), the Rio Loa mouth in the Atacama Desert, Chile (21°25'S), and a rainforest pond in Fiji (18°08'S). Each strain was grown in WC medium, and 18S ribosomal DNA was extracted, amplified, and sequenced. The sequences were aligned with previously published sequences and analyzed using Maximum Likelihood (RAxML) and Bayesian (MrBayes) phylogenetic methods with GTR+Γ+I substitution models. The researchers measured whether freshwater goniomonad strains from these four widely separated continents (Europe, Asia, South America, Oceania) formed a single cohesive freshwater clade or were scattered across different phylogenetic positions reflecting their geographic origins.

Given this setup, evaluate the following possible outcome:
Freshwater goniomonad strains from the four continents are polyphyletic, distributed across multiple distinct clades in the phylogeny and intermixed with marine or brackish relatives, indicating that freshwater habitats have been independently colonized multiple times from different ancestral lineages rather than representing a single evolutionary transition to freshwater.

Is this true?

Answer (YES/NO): NO